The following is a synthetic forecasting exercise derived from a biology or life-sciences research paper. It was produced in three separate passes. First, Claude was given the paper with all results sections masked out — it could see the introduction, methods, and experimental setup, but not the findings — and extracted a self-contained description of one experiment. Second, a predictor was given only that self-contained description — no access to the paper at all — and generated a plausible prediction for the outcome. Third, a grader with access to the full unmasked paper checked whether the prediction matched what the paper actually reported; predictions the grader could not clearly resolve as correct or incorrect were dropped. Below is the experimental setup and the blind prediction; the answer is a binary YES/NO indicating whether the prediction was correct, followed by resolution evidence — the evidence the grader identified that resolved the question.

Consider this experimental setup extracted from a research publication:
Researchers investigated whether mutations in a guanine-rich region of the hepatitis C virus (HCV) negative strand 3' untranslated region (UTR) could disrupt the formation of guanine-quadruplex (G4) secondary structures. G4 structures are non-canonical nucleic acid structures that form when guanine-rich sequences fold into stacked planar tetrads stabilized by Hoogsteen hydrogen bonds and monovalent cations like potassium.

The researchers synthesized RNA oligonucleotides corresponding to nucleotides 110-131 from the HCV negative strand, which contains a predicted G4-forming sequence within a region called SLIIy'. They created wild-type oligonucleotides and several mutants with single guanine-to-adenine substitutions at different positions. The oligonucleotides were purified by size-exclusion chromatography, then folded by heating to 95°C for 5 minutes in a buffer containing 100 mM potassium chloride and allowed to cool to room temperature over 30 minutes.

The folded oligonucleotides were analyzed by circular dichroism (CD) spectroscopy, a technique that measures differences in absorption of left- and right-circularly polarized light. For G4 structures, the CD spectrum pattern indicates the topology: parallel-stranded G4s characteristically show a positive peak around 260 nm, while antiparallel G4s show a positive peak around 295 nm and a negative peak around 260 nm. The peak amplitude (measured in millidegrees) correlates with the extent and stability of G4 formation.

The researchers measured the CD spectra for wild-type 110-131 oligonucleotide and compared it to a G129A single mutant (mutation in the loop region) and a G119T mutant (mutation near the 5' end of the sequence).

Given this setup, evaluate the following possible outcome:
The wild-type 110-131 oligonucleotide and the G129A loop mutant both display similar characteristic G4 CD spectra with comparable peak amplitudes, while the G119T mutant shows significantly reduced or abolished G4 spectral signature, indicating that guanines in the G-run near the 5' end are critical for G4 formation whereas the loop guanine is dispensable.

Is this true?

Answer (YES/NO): NO